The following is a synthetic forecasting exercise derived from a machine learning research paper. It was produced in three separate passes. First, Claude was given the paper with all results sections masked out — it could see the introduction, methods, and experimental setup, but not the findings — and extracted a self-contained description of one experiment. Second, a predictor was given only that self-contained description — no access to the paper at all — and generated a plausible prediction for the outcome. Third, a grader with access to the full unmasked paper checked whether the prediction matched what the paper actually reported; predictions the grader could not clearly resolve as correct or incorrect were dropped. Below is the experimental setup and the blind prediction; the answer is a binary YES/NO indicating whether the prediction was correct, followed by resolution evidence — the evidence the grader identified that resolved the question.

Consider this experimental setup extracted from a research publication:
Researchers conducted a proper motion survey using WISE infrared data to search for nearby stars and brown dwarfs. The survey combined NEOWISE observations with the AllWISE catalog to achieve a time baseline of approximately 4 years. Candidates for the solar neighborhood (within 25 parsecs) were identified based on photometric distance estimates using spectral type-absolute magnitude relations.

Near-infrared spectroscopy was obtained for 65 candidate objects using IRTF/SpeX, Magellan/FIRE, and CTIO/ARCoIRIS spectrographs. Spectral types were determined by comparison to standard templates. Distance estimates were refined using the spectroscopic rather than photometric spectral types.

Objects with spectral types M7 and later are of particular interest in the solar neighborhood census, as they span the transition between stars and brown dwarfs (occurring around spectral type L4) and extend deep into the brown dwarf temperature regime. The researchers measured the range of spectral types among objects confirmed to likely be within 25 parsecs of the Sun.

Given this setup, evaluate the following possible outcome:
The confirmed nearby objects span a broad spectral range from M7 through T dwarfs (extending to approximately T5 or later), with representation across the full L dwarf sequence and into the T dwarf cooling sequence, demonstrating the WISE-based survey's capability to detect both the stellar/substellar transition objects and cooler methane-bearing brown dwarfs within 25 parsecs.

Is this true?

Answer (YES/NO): NO